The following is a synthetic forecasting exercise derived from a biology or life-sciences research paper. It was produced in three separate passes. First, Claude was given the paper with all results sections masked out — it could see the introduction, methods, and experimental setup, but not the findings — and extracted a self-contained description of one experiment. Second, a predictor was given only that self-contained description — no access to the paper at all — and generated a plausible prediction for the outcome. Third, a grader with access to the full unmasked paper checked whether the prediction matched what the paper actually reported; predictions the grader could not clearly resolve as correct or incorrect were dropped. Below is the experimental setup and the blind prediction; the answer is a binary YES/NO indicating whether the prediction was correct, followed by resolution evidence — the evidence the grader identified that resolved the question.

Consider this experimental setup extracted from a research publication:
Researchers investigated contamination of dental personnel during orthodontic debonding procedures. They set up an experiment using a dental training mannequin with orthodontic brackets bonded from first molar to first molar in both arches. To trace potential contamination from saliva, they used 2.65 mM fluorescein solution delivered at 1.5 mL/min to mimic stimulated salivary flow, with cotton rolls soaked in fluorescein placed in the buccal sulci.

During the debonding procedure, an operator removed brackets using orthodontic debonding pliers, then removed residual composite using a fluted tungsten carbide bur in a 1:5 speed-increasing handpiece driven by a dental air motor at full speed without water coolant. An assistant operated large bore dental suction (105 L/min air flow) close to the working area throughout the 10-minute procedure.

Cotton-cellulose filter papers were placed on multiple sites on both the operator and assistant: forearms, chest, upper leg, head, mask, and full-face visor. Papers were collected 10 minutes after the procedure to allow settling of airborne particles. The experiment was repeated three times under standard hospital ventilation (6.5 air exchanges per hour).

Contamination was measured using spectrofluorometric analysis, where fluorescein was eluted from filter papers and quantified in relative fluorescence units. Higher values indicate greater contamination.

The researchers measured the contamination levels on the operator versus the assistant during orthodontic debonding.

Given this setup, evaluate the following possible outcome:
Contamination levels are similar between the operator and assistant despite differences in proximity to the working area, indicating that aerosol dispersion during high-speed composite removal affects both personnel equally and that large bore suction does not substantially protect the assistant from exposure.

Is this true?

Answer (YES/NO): NO